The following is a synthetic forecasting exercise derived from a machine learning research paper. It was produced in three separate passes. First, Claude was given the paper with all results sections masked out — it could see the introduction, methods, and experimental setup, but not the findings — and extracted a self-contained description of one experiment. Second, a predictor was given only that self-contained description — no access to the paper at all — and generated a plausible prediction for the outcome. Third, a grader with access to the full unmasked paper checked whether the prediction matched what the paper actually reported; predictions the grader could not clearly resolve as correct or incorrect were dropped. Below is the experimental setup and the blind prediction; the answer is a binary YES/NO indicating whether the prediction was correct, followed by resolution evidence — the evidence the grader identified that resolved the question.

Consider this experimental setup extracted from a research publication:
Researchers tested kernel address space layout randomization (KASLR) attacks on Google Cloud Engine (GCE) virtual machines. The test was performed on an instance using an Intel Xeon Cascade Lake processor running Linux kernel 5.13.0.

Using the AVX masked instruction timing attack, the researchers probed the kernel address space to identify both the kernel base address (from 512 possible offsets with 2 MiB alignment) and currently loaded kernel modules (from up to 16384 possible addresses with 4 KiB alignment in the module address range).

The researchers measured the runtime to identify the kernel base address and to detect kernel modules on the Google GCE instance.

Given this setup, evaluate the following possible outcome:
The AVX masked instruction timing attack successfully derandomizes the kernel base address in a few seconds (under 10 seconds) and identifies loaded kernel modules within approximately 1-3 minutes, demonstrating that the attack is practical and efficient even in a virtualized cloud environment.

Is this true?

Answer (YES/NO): NO